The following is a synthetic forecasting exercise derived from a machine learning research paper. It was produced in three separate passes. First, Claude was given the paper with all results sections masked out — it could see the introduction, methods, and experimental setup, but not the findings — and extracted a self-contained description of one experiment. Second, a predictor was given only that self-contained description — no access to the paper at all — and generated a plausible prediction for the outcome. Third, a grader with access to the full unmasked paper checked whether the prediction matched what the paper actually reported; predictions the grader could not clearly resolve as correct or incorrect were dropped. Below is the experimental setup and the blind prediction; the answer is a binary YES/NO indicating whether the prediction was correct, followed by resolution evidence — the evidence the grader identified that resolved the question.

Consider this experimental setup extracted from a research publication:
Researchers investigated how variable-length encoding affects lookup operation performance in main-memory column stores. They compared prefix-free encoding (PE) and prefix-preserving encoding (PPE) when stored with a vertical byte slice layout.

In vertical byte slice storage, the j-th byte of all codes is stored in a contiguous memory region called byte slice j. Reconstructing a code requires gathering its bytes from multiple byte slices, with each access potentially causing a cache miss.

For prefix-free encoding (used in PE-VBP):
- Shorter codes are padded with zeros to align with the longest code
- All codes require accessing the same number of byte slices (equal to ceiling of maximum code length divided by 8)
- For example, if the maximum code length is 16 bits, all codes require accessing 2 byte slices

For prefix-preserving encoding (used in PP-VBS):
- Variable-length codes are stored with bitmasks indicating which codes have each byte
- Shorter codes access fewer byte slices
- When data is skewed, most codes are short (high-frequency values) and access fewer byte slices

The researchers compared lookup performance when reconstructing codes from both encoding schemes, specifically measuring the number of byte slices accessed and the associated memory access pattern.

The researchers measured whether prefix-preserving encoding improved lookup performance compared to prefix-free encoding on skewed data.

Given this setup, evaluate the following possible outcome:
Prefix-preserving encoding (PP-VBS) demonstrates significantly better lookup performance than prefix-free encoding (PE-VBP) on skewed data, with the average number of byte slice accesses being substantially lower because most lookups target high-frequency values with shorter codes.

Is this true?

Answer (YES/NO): NO